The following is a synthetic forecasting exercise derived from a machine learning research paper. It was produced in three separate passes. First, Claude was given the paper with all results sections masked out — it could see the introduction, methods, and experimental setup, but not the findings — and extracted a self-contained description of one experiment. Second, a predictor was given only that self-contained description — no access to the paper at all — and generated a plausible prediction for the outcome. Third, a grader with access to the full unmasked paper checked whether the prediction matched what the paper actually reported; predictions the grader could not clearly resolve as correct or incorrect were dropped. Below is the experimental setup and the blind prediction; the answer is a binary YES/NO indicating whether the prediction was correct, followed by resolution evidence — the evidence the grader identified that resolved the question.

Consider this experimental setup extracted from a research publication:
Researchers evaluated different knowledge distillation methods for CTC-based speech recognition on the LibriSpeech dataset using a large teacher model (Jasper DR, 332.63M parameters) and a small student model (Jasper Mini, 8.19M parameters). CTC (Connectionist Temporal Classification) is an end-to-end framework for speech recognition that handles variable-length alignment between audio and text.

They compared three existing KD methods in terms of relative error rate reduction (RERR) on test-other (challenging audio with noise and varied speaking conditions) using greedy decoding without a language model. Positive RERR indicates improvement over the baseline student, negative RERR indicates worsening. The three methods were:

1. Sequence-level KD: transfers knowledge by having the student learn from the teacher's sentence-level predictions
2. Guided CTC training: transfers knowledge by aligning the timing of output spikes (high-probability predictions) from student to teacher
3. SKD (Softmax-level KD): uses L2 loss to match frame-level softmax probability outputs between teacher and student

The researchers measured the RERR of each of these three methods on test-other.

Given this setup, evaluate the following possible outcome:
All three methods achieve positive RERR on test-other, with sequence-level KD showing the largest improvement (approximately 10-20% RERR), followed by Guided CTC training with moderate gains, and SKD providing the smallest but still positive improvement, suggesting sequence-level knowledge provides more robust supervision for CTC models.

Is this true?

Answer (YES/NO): NO